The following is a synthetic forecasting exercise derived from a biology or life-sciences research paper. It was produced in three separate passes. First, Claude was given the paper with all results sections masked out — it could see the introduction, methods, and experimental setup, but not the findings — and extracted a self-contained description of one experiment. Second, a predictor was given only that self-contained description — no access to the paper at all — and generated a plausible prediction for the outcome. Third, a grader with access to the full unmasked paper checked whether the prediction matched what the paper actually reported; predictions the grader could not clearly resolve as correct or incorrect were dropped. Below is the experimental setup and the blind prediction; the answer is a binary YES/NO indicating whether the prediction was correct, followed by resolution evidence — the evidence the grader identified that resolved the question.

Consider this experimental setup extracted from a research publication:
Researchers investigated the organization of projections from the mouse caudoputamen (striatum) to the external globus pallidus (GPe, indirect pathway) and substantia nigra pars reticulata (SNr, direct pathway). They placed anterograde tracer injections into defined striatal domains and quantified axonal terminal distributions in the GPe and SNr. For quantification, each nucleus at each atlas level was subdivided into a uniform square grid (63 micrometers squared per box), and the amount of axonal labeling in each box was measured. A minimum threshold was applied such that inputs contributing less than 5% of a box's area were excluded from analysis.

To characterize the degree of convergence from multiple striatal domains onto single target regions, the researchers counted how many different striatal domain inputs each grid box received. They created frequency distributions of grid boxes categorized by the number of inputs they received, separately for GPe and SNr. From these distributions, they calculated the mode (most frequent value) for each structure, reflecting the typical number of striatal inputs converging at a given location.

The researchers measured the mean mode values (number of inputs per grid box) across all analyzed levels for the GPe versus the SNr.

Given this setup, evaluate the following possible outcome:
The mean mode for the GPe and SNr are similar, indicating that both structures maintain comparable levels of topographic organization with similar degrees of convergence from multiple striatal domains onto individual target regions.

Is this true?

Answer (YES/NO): NO